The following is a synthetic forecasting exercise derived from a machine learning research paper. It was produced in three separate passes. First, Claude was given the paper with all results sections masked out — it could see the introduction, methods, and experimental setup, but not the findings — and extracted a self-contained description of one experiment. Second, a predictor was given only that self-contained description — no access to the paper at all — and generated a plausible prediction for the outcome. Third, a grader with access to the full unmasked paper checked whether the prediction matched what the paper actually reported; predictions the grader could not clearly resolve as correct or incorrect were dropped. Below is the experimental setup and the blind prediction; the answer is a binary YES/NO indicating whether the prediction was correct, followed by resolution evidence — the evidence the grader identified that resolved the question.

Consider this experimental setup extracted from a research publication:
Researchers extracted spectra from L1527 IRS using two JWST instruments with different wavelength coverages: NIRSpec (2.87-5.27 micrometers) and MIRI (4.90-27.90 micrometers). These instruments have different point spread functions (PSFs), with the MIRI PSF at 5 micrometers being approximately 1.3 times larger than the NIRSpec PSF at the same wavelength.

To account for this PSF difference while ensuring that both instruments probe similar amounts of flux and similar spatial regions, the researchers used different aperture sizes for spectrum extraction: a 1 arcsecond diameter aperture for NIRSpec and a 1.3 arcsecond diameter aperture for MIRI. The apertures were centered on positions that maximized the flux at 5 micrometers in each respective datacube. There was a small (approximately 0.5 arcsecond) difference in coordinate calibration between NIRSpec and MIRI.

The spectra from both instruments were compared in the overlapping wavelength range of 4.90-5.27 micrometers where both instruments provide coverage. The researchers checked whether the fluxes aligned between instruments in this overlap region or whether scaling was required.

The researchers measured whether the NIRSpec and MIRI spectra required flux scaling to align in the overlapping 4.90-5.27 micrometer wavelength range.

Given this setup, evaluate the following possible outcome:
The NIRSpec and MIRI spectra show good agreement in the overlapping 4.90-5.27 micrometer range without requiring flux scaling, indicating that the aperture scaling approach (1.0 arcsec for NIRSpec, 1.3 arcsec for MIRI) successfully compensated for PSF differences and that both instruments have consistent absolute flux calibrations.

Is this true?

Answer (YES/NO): YES